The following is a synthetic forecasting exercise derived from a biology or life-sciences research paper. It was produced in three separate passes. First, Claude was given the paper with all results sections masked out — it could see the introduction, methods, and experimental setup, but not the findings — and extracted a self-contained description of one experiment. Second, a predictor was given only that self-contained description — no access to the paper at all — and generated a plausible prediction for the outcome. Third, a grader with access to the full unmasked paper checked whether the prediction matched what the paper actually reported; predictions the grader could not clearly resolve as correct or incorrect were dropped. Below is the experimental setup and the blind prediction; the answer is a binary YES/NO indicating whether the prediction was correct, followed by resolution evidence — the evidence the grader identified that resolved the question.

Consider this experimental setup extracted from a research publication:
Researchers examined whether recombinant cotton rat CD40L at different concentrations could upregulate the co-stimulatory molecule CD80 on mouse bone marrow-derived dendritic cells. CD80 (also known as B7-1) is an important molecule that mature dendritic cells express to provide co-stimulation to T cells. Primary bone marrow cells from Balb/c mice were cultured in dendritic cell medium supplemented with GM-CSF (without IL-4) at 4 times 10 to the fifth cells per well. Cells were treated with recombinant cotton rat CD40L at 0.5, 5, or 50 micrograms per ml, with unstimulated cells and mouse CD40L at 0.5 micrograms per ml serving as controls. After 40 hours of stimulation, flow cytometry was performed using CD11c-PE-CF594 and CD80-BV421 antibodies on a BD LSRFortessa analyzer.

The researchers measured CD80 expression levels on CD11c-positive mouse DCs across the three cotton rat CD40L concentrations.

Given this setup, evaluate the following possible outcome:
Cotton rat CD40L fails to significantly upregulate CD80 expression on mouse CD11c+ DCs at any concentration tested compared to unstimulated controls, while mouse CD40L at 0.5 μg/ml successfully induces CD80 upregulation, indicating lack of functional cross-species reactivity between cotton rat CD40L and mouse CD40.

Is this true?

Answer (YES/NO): NO